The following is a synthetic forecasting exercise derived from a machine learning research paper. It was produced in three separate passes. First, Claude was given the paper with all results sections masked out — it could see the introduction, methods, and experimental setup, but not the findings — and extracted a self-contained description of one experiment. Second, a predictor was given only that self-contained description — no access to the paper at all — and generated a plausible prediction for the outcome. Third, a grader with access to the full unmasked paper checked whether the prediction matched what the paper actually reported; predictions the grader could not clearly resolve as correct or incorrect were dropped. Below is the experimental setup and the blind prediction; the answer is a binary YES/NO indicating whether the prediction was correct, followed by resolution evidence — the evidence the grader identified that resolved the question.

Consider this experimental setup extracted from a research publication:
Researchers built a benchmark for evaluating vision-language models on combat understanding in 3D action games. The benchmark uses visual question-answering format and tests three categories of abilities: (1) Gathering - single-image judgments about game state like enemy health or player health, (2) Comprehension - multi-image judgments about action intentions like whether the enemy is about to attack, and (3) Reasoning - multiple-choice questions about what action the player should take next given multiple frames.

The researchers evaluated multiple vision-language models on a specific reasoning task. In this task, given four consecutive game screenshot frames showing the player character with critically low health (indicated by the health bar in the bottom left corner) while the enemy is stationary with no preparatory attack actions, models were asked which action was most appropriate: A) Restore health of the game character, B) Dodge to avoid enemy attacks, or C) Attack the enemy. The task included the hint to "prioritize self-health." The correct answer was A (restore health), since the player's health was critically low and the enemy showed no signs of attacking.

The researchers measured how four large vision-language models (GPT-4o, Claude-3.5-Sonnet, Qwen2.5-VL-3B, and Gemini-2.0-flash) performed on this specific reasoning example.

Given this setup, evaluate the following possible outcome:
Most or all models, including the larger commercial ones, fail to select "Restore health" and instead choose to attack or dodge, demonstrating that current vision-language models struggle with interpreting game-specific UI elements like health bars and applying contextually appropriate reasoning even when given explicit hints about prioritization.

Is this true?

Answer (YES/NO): YES